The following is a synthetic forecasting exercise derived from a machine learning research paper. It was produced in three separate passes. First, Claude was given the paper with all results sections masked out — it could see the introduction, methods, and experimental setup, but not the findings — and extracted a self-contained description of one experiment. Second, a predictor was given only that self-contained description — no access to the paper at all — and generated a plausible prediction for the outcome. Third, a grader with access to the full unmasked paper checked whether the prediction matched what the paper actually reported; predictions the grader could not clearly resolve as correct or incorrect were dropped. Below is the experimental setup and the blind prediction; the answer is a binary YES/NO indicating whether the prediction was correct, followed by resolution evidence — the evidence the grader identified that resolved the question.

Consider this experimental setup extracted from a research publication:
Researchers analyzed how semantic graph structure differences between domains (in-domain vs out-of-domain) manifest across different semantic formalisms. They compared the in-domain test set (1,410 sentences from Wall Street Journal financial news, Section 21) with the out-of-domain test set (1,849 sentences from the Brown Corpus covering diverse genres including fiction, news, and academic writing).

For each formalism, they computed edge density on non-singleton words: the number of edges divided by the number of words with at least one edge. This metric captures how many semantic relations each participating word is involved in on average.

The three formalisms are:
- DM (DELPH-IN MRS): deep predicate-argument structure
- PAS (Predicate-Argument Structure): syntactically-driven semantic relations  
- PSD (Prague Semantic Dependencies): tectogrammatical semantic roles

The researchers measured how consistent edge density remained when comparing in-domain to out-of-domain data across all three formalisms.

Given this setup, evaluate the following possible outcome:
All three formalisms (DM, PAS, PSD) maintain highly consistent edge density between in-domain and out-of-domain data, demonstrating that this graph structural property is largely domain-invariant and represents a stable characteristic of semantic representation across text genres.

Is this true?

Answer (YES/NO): YES